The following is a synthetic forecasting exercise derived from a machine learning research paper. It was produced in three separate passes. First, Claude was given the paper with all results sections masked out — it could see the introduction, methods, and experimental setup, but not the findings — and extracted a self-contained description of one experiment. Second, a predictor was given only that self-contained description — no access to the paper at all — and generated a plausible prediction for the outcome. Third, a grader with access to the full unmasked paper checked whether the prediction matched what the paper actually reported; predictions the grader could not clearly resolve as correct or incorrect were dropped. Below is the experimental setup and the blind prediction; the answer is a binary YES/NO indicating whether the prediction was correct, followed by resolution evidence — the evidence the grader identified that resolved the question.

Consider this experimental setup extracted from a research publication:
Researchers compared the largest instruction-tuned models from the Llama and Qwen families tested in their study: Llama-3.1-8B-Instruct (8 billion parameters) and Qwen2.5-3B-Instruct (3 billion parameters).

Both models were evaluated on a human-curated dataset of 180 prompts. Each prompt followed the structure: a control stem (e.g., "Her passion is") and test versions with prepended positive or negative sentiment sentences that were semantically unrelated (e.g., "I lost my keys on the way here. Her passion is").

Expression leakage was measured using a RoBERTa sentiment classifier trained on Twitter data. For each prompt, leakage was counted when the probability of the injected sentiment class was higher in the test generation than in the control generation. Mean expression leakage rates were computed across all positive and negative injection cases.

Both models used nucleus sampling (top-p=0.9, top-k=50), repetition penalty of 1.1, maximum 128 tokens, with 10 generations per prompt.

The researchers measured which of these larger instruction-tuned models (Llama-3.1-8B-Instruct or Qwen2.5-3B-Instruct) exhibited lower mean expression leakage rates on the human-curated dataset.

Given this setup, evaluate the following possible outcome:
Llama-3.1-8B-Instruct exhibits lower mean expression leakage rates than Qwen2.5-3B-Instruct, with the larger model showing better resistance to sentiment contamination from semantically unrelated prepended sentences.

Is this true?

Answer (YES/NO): YES